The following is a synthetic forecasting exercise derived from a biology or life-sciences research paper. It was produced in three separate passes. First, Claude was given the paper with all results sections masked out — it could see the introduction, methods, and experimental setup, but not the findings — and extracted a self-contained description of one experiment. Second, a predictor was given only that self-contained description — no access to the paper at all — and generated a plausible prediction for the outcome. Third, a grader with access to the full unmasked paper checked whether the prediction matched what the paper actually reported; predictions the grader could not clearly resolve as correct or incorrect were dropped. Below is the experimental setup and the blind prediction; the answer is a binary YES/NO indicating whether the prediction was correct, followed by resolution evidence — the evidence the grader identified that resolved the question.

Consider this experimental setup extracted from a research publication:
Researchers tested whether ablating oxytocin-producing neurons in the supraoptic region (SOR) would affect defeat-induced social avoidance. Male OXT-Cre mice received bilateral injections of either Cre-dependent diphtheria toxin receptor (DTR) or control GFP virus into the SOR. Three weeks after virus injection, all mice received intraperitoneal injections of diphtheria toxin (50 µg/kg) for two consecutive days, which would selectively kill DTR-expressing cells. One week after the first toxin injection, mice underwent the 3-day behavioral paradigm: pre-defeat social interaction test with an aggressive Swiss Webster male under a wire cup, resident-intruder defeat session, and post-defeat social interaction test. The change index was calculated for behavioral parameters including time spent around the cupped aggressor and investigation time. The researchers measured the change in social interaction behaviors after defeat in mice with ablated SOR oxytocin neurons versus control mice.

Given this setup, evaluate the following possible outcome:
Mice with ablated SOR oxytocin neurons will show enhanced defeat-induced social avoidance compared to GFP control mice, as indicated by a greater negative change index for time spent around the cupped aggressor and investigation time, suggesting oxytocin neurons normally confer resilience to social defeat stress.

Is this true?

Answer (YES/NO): NO